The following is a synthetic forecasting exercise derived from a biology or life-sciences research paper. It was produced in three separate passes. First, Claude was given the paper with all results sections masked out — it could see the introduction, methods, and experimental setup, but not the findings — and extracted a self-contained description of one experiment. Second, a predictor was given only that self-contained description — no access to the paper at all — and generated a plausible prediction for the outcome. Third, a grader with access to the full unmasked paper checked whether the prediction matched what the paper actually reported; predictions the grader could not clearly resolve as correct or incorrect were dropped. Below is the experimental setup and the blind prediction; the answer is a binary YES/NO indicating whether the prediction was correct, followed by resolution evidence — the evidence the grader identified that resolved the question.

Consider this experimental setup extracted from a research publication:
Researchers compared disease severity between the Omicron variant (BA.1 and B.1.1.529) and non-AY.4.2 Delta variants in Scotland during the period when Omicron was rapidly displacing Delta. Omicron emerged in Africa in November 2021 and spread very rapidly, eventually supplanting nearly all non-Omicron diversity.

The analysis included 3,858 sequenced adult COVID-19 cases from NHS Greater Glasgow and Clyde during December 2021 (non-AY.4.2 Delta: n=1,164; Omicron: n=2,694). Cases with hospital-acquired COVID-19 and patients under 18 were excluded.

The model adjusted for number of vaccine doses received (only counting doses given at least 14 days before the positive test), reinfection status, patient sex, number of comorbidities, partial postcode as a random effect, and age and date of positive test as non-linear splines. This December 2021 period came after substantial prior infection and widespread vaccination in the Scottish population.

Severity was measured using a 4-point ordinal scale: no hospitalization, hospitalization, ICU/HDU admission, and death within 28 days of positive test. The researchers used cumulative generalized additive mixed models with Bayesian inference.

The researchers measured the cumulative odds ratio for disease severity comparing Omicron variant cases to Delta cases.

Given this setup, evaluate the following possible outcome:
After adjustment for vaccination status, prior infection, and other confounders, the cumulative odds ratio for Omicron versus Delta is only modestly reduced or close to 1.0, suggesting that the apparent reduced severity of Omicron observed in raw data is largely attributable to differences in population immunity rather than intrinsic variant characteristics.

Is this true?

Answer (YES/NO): NO